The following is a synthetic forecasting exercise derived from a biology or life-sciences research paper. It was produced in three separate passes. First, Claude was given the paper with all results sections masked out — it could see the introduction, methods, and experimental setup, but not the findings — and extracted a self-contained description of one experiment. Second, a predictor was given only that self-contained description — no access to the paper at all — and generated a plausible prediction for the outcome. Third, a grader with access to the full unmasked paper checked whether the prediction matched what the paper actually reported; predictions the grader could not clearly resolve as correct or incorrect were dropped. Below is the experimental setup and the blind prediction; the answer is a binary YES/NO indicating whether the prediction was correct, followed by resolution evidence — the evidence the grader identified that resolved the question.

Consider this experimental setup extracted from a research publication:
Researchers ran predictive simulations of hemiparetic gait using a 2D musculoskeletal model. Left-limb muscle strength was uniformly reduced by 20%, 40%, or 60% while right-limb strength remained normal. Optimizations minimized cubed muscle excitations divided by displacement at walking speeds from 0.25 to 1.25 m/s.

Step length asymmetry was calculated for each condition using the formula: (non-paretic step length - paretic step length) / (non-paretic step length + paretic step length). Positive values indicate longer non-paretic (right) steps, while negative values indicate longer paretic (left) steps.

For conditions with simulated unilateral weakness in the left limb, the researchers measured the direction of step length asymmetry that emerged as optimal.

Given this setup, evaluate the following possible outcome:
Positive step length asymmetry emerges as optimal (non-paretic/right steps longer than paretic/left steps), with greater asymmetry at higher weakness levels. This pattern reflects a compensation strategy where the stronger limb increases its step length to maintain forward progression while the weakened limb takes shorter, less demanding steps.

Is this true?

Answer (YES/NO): NO